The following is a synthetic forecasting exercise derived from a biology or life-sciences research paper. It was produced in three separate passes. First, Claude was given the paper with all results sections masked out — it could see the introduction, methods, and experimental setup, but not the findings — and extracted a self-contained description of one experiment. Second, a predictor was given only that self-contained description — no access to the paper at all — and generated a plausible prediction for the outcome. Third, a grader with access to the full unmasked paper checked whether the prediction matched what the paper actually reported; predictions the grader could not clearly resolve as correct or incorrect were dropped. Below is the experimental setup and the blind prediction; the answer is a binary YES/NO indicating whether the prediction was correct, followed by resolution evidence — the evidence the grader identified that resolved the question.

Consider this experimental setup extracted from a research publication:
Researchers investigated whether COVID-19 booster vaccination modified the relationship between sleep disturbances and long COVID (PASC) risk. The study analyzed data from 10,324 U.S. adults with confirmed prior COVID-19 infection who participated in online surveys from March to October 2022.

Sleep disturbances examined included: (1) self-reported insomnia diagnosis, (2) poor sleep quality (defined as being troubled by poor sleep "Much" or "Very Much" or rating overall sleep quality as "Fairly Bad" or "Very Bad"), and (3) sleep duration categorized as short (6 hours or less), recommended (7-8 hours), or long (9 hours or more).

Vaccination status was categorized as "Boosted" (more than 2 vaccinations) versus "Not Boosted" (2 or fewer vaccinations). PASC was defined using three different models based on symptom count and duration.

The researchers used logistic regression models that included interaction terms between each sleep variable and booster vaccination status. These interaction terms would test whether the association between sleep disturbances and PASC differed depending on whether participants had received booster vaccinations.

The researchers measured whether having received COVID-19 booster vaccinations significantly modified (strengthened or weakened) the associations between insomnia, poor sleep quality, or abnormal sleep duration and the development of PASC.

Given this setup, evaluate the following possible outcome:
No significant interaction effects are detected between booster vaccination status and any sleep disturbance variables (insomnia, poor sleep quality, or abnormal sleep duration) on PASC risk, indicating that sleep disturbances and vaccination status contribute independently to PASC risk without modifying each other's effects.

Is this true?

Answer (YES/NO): YES